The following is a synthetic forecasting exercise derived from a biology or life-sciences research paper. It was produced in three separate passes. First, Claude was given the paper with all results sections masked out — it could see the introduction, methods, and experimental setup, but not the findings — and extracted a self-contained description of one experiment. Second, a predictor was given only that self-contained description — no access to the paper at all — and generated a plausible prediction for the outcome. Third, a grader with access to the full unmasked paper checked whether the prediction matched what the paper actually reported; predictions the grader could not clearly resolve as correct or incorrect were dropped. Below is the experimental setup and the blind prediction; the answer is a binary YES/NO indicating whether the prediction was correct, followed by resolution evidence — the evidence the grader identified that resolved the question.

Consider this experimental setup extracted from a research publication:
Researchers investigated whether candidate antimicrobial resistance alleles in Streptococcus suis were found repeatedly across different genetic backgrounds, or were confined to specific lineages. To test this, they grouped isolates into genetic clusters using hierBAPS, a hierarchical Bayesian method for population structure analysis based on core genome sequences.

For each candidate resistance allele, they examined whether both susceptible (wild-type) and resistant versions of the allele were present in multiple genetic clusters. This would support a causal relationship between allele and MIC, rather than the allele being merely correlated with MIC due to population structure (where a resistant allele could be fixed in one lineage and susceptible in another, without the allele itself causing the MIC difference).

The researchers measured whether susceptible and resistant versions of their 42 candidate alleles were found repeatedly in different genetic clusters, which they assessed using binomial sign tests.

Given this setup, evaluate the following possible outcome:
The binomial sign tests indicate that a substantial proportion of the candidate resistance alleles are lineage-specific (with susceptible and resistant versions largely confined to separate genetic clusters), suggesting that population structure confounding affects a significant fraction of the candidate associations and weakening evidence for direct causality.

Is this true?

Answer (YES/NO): NO